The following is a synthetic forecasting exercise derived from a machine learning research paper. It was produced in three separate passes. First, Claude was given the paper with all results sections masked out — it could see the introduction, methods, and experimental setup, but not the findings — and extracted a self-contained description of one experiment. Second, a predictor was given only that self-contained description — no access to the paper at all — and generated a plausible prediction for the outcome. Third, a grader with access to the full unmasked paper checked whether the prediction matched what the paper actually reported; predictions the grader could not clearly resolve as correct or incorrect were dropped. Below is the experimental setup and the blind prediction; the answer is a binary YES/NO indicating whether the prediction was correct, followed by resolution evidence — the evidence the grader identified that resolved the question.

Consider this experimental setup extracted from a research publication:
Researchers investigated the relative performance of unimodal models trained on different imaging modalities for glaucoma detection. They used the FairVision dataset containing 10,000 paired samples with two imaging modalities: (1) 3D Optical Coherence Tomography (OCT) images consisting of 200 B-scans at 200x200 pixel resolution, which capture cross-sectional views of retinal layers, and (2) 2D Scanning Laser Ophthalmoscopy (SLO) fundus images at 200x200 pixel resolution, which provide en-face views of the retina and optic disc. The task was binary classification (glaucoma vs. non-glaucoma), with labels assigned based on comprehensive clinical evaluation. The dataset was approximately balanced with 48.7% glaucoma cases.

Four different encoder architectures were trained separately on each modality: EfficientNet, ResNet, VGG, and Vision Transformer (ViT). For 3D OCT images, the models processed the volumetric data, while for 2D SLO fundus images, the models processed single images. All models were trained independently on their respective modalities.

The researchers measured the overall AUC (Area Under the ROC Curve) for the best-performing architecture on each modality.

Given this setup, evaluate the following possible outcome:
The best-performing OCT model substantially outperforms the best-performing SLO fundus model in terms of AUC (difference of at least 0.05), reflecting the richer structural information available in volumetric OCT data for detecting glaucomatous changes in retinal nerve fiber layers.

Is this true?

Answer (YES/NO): NO